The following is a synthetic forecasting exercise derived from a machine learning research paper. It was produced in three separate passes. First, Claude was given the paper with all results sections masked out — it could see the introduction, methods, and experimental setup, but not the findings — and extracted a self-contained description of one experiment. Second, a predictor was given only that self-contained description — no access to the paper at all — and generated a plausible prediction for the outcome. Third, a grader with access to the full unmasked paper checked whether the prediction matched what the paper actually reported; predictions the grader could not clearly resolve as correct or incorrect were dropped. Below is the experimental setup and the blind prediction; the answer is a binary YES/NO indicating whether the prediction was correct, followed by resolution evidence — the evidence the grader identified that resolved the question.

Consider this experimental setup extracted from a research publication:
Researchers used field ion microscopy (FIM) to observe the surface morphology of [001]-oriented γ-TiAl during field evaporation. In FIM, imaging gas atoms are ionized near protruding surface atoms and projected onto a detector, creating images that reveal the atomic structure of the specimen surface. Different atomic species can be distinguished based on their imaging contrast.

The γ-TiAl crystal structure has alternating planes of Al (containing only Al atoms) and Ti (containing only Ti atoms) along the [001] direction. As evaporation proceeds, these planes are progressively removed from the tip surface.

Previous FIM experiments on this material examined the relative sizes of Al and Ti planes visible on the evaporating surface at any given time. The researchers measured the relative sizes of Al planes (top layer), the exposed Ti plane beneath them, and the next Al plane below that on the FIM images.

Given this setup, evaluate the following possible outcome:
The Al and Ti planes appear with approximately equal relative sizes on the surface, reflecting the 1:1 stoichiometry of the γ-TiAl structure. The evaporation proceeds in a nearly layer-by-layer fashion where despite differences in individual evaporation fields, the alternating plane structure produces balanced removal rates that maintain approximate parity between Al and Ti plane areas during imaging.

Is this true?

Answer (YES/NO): NO